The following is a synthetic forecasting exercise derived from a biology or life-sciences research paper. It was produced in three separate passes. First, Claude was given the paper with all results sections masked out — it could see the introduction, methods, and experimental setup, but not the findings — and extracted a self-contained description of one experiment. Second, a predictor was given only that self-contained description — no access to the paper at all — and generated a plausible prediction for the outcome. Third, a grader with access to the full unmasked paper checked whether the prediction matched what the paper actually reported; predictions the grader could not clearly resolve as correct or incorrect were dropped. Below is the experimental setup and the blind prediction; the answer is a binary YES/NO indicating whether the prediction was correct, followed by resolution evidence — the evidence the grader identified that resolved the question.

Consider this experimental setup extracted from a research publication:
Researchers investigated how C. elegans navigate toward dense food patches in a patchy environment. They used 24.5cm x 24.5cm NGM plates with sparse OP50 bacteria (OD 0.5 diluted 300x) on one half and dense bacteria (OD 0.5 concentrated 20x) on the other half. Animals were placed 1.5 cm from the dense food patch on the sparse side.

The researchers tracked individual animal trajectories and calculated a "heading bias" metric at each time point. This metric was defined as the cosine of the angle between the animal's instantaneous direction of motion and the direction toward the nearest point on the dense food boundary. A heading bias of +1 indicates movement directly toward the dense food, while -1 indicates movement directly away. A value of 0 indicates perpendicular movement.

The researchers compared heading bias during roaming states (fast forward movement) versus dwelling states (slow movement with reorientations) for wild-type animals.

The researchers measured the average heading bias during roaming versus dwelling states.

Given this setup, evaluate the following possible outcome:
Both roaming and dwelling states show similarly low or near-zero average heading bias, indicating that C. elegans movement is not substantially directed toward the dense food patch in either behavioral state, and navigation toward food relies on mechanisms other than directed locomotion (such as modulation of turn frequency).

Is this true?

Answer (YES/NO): NO